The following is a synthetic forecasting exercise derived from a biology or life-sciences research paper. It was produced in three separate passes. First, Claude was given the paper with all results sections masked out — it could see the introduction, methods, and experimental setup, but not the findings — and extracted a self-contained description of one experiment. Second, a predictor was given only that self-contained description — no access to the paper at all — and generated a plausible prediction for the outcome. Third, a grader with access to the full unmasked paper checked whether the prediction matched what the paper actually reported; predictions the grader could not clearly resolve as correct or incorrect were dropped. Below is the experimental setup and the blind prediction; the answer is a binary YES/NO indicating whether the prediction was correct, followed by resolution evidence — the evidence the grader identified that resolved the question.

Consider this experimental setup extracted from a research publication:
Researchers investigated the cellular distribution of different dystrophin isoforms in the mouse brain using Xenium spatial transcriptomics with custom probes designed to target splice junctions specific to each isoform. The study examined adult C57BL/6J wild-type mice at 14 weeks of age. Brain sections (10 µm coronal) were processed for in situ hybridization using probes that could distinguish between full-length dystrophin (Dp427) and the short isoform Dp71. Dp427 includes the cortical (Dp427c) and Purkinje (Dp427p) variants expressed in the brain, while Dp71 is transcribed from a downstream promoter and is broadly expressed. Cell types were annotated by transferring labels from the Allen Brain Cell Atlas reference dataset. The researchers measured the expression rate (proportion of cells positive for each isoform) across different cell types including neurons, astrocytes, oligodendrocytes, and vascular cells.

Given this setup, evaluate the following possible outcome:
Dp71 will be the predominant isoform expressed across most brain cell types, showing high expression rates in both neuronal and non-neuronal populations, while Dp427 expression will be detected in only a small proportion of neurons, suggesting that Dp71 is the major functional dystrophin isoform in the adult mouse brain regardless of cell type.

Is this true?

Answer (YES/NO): NO